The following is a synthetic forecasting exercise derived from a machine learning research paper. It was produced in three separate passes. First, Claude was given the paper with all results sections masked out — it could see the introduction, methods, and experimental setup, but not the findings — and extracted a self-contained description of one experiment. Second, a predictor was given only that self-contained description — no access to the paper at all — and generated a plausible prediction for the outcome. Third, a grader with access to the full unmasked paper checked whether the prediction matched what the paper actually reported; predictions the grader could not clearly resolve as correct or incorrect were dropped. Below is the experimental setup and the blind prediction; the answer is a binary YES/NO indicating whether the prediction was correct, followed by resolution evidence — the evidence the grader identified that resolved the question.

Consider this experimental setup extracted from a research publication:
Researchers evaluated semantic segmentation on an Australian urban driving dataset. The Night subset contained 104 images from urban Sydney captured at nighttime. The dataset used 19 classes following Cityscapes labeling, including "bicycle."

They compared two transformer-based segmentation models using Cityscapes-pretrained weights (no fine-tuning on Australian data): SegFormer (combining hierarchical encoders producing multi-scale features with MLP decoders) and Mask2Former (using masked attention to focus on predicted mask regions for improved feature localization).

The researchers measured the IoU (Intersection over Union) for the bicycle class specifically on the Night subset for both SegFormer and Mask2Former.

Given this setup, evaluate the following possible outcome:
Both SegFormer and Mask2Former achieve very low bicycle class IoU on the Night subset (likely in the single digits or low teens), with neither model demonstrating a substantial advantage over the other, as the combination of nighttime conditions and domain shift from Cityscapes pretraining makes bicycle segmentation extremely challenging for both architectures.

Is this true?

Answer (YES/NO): NO